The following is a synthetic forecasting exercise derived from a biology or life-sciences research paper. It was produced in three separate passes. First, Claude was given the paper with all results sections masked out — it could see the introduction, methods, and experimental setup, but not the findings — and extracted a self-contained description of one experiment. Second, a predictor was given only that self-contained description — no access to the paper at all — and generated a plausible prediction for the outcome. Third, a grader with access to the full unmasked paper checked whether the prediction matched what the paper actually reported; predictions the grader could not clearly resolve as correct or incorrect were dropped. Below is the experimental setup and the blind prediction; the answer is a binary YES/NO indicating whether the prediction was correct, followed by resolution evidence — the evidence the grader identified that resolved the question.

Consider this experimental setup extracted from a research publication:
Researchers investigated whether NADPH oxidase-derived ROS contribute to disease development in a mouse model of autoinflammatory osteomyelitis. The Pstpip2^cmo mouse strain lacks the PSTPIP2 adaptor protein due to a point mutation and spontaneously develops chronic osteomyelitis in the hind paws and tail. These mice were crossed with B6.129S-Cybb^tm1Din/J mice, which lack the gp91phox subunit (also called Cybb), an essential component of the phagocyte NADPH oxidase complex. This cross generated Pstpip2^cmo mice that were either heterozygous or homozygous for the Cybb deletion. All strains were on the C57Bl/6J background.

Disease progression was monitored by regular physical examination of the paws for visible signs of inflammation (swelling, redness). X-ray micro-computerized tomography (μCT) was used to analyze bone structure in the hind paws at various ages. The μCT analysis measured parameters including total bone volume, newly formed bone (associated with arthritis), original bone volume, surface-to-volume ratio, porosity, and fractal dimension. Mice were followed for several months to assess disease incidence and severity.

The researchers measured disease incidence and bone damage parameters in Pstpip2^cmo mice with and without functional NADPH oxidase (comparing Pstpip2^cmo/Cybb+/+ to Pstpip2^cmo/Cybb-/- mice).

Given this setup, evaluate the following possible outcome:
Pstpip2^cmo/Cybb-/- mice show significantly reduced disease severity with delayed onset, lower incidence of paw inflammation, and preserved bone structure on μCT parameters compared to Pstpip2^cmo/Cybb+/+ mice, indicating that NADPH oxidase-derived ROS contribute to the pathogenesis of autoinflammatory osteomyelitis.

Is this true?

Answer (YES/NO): NO